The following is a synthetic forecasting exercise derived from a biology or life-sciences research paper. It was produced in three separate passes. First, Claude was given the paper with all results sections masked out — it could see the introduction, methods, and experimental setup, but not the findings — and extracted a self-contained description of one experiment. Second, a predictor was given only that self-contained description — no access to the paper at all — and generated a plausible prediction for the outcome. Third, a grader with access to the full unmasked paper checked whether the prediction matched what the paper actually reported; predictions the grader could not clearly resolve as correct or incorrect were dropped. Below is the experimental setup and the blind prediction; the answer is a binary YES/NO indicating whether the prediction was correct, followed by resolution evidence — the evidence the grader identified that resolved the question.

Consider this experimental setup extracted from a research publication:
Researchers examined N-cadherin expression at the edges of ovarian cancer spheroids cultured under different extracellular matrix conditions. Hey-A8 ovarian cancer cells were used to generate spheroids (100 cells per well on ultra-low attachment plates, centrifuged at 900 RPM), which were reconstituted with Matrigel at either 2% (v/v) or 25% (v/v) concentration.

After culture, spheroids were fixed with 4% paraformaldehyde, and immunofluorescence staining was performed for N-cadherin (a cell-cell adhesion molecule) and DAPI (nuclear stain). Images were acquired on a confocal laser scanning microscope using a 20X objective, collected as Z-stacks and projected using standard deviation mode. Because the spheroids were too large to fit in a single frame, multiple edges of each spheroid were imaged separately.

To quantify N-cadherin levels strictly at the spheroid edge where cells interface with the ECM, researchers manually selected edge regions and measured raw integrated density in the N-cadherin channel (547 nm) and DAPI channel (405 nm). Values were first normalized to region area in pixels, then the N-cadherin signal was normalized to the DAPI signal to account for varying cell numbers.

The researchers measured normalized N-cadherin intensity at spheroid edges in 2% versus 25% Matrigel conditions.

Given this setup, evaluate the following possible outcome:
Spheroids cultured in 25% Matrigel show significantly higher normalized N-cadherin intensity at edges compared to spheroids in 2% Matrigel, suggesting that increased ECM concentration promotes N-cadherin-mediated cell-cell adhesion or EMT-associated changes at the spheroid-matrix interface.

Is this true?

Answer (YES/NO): NO